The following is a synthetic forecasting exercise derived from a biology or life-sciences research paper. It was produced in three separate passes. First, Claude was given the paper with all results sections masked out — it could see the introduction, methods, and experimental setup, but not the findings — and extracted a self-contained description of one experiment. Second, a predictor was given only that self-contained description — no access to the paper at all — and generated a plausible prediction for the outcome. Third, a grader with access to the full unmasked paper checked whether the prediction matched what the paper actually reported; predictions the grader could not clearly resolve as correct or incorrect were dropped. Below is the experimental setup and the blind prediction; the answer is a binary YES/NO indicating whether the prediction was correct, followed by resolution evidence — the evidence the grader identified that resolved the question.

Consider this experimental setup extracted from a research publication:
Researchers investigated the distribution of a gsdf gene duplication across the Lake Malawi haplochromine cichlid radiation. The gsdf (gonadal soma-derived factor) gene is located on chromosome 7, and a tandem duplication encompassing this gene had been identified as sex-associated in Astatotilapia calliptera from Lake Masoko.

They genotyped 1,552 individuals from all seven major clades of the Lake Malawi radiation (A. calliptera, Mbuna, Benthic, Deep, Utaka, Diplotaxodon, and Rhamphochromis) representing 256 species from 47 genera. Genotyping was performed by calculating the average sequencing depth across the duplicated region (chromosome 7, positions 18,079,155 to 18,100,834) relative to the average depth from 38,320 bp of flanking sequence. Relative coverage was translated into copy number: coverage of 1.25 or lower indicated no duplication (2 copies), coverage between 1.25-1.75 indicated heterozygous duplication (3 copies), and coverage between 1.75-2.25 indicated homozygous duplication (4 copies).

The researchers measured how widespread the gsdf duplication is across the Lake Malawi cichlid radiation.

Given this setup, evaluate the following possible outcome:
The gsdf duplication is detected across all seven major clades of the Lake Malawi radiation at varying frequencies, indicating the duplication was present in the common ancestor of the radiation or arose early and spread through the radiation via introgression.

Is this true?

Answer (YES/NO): NO